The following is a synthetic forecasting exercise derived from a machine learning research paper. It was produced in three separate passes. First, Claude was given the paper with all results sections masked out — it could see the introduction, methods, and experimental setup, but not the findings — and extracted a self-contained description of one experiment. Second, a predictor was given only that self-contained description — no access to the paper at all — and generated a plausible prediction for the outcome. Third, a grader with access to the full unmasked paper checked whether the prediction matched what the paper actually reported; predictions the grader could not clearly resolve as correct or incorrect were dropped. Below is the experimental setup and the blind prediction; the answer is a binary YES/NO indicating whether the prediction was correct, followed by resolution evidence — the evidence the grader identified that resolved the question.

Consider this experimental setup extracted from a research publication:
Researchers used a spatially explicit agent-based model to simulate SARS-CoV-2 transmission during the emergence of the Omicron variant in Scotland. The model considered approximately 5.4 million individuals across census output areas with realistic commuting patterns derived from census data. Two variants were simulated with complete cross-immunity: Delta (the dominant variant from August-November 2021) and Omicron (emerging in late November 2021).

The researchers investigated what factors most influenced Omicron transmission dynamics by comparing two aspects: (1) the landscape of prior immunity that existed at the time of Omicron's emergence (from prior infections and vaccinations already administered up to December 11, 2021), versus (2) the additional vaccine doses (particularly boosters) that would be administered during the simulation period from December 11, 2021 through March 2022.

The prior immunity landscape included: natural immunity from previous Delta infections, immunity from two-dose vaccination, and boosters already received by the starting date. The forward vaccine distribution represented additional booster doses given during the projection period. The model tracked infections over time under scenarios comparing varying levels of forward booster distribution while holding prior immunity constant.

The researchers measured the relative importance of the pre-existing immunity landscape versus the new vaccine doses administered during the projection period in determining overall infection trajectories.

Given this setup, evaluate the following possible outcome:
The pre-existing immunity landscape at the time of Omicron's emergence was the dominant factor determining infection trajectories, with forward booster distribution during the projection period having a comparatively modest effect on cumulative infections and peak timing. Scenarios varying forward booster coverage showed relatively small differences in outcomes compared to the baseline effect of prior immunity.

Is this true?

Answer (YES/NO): YES